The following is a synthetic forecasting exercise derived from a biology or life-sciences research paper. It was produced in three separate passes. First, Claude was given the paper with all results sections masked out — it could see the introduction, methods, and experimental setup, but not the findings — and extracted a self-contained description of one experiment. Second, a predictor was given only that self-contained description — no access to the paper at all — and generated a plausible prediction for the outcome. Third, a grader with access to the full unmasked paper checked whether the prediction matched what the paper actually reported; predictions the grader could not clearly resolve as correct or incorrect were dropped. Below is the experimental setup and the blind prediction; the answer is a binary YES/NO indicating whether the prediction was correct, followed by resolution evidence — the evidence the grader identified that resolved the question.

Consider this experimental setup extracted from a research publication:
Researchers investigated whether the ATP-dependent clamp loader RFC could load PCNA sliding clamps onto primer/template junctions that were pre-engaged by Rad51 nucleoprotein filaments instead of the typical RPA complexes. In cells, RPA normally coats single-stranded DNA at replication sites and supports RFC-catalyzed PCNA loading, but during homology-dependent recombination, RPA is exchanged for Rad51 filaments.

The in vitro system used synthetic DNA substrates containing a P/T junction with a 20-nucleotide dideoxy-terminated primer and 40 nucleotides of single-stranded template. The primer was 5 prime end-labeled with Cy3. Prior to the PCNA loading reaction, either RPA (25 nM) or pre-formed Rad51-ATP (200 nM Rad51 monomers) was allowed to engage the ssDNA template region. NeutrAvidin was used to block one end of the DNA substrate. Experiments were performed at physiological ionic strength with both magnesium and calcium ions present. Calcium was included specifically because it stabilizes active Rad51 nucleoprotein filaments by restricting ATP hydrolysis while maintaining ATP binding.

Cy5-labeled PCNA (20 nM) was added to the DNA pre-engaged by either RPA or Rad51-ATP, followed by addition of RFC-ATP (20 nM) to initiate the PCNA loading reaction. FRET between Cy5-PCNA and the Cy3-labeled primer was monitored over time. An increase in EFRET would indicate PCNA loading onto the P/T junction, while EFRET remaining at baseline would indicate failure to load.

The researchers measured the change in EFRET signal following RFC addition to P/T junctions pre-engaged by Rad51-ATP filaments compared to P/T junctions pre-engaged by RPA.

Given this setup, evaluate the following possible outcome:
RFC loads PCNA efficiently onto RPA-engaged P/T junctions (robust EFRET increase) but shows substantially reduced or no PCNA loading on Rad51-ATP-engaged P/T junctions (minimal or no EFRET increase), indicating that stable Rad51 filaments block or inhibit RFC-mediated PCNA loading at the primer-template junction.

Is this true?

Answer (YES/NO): YES